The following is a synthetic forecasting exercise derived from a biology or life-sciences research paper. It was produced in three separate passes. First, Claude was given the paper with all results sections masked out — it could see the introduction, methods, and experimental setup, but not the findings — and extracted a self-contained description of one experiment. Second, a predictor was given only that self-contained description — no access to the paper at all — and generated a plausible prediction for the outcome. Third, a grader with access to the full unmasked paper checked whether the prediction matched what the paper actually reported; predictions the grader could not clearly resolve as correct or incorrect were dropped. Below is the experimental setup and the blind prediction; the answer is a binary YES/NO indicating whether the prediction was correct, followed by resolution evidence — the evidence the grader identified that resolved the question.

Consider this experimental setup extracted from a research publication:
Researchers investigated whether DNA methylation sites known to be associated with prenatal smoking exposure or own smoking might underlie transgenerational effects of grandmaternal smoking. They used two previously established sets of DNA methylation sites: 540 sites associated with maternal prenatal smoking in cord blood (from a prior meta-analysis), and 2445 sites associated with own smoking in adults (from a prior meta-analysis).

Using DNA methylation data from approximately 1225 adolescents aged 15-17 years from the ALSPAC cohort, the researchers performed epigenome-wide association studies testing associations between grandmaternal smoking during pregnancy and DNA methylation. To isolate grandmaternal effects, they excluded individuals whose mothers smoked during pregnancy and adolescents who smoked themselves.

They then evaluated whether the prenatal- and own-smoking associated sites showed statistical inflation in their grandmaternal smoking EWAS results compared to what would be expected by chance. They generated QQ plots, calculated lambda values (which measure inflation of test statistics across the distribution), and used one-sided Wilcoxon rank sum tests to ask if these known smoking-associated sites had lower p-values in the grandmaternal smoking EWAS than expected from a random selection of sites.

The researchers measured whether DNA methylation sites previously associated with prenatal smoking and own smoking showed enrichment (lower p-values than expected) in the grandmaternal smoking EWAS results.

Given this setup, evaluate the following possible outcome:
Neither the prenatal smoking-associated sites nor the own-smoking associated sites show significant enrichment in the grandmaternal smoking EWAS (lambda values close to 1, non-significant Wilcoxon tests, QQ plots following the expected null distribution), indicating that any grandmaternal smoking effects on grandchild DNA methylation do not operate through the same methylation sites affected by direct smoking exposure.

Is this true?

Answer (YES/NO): NO